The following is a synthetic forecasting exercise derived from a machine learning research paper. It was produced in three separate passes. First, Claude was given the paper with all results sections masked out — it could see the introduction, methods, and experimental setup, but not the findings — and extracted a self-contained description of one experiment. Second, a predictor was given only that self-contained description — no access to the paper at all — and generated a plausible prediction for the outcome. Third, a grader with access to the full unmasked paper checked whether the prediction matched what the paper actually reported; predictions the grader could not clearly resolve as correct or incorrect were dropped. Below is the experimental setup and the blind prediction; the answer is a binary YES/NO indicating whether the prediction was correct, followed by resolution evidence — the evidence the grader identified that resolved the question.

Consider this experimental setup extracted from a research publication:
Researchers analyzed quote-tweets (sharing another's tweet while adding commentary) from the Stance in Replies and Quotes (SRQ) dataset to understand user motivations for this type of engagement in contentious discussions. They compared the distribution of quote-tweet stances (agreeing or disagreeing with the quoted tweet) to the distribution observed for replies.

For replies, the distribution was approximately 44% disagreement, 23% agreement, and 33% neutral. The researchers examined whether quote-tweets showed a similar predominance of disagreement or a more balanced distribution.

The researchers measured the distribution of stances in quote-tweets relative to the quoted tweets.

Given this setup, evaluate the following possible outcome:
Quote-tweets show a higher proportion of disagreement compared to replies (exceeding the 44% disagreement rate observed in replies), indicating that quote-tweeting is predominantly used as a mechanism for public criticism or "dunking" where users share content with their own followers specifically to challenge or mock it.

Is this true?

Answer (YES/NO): NO